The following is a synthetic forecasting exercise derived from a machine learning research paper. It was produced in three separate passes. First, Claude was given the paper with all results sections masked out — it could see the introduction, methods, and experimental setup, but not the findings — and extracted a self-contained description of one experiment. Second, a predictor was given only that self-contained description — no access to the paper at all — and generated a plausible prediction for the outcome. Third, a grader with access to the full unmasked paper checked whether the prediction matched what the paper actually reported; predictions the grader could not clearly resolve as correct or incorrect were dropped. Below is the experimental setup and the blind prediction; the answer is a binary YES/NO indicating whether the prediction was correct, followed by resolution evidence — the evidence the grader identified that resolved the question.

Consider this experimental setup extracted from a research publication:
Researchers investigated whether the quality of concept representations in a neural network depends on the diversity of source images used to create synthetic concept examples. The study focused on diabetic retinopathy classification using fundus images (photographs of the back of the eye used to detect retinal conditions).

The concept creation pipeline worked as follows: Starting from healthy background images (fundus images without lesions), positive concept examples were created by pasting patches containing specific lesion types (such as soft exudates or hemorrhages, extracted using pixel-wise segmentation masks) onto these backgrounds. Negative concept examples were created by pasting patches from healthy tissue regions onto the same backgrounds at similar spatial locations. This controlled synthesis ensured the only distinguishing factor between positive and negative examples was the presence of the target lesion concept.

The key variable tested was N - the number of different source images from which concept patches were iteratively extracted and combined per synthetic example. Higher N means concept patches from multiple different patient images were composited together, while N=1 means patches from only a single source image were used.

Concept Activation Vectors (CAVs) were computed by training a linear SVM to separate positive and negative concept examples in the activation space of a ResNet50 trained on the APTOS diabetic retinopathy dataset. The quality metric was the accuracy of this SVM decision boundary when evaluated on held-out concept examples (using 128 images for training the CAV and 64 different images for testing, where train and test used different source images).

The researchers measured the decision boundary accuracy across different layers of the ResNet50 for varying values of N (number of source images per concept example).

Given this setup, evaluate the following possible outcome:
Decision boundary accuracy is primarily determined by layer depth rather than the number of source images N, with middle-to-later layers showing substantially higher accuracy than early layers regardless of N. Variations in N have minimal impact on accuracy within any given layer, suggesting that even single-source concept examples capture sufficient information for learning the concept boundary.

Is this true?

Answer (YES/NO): NO